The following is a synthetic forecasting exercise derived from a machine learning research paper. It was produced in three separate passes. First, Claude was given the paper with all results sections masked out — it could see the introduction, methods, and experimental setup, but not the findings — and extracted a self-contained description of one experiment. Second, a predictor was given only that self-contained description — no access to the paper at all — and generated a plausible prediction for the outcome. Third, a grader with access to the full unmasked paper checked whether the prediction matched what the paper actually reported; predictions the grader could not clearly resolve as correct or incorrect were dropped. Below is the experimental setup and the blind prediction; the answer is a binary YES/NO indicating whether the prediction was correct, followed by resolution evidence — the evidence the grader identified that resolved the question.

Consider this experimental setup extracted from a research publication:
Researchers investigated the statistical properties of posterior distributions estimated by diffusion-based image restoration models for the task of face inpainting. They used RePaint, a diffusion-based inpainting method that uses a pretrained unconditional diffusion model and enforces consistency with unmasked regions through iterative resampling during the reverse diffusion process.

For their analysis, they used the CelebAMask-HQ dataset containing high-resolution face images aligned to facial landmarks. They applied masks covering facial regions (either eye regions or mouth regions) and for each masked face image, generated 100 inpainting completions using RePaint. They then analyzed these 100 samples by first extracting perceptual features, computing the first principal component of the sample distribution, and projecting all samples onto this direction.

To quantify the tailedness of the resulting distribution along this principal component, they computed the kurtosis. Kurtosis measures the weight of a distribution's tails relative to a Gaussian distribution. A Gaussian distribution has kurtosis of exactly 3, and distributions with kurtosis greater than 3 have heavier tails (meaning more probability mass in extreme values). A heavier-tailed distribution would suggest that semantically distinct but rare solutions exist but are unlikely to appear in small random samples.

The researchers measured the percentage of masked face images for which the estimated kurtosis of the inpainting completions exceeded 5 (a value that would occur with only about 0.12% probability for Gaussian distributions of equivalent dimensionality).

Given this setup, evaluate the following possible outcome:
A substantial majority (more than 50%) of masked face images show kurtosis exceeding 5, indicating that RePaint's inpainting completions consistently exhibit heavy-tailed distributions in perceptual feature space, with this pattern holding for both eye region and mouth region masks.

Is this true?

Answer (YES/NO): NO